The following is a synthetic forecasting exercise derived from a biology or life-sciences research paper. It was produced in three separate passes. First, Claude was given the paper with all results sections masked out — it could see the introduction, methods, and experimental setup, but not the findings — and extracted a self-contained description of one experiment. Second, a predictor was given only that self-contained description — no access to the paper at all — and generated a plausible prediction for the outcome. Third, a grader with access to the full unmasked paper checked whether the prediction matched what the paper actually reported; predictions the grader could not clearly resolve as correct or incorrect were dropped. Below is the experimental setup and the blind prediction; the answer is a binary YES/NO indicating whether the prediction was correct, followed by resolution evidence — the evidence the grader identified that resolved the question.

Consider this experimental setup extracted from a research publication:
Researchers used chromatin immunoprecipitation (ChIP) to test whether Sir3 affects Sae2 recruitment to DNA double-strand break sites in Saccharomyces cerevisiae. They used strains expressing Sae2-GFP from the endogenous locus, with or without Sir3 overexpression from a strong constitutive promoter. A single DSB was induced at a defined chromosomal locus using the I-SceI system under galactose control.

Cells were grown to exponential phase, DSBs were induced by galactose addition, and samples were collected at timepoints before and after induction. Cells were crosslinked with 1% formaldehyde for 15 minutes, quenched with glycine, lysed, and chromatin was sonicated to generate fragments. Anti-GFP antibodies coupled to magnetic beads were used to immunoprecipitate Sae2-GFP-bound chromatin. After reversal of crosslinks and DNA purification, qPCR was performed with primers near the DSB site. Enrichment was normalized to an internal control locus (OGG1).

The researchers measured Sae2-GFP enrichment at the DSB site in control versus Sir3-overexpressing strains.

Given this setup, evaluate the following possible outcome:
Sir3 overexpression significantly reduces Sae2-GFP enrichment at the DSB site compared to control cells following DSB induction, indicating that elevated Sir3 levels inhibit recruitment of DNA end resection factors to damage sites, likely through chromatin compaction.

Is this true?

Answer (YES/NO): NO